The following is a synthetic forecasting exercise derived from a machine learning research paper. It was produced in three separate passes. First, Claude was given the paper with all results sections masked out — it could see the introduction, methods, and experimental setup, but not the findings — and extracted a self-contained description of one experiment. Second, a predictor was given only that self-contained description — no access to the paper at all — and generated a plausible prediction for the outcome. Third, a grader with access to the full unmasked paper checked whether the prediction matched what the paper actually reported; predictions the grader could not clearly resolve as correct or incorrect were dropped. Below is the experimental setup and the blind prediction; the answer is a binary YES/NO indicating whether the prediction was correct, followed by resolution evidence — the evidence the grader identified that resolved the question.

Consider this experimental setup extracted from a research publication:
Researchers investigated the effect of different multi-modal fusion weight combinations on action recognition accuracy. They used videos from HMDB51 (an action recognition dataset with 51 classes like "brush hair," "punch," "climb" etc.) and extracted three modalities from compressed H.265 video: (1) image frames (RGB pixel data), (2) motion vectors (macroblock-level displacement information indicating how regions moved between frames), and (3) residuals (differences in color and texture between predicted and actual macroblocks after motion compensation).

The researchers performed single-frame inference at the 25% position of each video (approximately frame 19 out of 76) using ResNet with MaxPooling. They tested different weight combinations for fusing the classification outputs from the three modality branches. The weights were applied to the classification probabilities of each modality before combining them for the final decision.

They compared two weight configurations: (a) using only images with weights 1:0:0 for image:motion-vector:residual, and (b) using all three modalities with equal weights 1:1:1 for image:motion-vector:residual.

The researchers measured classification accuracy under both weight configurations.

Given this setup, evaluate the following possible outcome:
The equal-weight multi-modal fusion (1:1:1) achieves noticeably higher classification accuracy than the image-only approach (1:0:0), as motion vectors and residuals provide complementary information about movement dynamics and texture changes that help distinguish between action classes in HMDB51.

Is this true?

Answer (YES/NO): NO